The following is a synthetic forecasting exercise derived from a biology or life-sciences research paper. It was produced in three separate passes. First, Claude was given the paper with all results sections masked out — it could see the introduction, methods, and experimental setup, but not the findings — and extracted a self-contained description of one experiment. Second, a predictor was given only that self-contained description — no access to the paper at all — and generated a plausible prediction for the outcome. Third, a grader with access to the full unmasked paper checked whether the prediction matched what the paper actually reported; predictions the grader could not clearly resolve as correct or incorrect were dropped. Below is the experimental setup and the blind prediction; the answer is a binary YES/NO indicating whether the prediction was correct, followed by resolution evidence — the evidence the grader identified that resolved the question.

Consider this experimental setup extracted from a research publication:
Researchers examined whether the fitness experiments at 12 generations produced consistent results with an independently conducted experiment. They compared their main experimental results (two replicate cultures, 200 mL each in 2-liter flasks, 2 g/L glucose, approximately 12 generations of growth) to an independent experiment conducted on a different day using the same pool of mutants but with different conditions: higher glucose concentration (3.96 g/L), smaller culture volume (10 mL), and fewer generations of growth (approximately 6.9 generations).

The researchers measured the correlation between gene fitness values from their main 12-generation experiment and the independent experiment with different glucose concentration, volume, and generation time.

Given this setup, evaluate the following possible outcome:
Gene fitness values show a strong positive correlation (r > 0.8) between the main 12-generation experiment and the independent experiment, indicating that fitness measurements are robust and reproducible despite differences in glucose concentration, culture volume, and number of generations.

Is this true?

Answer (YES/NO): YES